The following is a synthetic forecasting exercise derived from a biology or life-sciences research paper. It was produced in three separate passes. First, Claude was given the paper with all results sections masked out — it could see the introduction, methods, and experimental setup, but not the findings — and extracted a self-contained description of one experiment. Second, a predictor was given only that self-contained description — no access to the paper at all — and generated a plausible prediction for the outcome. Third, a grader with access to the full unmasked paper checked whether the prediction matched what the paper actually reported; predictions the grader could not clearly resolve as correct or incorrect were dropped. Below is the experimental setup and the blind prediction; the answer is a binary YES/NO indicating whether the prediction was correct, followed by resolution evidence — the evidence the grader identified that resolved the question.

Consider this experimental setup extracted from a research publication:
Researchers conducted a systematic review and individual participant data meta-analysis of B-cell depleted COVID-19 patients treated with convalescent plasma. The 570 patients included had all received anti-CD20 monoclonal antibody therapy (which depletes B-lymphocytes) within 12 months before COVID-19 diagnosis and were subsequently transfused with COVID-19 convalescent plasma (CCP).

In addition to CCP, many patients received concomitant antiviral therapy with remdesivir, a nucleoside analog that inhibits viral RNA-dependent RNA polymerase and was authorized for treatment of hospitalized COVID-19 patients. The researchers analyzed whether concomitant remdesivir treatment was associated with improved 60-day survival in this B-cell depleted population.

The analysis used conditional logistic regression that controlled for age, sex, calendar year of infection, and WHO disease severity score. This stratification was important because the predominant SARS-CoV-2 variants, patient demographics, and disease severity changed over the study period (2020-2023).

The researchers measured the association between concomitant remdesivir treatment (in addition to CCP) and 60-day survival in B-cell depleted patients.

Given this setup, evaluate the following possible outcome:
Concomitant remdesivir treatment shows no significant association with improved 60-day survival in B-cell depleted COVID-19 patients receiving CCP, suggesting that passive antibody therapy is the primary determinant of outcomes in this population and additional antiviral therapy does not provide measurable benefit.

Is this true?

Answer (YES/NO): YES